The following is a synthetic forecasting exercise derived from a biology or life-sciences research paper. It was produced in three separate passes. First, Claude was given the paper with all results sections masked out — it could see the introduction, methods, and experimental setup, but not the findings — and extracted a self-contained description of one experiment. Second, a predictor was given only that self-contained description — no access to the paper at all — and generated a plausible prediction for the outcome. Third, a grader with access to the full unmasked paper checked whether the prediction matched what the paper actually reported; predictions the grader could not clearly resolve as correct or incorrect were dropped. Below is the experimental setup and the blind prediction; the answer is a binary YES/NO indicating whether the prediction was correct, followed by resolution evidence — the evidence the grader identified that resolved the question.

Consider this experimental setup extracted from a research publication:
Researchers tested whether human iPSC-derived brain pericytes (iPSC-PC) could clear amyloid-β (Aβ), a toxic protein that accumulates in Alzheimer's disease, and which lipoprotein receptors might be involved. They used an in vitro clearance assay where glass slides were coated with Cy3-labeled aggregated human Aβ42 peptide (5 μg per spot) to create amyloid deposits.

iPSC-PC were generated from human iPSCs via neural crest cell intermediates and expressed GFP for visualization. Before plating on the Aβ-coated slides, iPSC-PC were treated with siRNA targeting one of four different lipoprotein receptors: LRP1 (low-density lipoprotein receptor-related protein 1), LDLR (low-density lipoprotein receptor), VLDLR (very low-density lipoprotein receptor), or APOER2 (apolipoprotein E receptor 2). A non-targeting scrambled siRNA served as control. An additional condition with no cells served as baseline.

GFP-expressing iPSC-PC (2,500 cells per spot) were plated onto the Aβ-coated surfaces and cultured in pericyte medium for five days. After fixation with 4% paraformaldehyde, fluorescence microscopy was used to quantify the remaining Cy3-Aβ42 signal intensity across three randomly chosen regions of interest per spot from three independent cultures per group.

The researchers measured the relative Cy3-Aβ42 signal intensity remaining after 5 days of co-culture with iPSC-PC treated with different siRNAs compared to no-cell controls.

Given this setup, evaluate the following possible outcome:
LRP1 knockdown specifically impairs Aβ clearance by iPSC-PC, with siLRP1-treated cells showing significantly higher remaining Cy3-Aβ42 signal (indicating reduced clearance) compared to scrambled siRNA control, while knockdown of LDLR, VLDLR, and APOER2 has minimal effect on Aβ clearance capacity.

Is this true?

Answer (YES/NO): YES